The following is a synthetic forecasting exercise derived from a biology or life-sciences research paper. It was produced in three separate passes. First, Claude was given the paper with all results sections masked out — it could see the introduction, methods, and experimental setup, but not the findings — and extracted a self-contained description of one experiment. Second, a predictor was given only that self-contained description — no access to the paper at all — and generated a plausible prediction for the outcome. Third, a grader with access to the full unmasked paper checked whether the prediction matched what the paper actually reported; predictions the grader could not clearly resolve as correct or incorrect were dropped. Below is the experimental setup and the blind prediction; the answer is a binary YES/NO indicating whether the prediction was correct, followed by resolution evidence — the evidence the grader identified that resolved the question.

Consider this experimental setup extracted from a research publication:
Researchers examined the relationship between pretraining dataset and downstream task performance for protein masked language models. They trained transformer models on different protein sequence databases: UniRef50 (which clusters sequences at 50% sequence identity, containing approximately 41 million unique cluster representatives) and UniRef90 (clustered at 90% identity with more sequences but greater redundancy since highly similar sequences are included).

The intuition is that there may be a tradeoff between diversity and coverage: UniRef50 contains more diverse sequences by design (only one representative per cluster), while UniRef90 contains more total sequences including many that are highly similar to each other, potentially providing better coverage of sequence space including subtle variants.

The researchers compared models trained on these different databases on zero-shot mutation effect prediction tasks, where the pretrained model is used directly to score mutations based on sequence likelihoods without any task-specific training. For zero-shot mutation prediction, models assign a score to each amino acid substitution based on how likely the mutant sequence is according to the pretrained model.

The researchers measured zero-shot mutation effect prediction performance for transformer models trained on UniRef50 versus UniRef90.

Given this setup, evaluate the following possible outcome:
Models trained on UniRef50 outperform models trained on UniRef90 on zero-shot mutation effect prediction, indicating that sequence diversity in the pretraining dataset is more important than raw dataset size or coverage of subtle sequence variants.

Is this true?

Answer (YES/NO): NO